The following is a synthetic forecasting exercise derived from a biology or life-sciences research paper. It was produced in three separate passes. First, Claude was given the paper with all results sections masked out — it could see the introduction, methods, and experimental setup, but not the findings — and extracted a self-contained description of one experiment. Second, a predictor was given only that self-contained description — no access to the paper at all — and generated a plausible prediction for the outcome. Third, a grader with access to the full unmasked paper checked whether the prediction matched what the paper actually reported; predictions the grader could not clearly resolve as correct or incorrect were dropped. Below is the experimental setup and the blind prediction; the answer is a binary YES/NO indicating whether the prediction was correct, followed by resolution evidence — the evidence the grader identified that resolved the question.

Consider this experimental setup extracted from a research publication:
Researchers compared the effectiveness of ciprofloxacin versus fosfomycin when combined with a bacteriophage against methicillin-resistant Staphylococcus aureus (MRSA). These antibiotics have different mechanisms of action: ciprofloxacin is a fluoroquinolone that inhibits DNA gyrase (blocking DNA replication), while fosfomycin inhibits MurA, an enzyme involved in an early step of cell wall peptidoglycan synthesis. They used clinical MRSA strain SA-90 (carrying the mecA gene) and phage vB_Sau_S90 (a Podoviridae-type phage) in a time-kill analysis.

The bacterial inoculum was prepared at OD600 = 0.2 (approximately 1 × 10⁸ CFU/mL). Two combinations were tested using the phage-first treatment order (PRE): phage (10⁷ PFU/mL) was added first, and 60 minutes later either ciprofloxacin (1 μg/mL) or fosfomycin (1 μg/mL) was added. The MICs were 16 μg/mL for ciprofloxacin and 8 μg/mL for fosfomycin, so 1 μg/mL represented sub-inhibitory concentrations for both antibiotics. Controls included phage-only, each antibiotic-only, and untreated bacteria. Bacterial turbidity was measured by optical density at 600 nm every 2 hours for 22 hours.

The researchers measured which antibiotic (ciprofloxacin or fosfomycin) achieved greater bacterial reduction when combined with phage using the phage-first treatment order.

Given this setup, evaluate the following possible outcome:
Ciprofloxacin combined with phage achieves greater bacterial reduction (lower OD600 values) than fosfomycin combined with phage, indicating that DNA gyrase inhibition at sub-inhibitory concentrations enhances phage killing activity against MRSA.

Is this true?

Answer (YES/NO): NO